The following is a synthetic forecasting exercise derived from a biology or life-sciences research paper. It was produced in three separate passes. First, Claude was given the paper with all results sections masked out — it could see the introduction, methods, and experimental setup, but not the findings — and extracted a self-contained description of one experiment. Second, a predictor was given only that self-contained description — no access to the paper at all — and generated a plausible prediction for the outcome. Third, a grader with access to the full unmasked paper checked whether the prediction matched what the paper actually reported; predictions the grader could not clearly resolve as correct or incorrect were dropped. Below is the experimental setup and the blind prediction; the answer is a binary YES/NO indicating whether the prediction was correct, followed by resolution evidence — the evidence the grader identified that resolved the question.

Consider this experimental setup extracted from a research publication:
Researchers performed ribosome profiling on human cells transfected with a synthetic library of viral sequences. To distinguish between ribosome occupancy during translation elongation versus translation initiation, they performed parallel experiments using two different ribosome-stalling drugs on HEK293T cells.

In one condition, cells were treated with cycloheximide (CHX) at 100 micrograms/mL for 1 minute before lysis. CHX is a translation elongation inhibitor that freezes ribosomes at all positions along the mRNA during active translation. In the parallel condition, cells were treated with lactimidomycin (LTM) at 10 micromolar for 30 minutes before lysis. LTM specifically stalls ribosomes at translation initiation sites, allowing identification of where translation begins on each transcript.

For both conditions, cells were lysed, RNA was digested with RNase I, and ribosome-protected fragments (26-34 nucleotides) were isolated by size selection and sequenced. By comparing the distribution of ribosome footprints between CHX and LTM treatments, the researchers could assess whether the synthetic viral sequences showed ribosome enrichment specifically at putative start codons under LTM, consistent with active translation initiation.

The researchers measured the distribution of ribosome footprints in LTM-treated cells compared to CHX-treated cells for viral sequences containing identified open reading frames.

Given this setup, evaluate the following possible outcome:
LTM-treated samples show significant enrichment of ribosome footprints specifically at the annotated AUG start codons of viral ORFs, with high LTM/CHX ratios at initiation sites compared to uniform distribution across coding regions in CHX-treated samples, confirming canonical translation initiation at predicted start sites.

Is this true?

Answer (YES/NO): YES